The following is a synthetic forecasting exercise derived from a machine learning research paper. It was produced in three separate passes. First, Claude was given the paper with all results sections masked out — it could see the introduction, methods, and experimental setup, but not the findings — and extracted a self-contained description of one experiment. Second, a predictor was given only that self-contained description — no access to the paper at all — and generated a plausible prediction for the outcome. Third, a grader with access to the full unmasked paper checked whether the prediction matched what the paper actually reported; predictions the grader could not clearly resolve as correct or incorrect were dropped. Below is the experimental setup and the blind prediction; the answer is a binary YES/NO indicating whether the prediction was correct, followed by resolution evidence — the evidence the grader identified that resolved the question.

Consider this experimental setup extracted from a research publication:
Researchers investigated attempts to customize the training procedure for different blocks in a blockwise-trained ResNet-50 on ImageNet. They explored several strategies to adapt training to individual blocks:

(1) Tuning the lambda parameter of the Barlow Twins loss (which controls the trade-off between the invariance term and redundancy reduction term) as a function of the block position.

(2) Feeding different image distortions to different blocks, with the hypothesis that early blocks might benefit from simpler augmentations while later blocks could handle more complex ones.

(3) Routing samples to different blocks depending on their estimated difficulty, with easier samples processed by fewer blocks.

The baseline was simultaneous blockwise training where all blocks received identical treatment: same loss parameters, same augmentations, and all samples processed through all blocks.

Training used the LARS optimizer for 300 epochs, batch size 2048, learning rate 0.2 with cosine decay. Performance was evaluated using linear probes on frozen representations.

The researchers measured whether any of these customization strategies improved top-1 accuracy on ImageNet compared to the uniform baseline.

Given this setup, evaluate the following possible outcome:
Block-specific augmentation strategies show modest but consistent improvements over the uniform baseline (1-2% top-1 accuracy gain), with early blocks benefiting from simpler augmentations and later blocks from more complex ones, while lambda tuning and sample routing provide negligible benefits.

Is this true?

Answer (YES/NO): NO